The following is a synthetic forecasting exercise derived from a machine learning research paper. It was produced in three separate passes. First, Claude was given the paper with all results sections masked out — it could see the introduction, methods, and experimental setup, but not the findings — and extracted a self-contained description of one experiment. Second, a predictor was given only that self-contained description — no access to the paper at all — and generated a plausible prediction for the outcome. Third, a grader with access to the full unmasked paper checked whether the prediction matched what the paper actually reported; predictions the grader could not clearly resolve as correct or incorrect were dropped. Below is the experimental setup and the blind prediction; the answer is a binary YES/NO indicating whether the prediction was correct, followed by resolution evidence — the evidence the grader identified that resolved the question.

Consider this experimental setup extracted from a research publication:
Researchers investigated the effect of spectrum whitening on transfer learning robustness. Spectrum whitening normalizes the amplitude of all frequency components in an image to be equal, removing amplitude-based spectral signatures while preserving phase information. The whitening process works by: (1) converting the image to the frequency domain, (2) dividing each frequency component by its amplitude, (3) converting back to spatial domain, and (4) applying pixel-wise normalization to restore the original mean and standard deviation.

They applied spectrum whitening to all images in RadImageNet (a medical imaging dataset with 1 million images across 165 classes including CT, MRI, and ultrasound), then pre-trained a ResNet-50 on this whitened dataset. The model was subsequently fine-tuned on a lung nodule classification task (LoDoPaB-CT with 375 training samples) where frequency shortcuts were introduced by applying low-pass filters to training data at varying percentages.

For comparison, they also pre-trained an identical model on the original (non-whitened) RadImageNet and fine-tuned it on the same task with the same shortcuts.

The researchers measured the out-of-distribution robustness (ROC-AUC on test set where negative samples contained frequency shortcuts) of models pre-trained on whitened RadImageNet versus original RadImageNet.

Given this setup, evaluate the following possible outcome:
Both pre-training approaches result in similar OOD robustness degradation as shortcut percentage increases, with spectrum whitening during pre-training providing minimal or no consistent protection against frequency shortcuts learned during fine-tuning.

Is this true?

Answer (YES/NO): NO